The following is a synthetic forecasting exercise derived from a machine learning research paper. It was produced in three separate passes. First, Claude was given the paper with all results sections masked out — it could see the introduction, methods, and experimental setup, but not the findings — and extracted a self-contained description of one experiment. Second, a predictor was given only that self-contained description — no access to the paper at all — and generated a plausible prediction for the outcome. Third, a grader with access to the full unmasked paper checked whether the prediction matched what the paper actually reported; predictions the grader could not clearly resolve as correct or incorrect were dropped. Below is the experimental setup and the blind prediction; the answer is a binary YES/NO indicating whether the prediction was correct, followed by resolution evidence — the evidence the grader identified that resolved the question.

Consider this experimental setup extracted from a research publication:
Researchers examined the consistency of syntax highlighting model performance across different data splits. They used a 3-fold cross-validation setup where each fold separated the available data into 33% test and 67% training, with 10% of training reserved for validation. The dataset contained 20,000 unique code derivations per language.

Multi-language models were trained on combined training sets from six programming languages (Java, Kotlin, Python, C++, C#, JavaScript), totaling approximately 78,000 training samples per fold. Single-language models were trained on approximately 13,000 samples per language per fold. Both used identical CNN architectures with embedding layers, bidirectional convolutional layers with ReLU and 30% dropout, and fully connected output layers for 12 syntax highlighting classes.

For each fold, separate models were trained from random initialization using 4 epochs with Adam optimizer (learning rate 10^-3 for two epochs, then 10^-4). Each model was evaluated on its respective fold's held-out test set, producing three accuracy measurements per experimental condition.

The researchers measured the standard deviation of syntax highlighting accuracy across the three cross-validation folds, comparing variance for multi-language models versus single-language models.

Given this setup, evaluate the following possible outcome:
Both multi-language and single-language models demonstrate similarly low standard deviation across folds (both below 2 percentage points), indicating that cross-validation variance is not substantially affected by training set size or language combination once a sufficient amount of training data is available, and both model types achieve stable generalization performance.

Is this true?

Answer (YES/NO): YES